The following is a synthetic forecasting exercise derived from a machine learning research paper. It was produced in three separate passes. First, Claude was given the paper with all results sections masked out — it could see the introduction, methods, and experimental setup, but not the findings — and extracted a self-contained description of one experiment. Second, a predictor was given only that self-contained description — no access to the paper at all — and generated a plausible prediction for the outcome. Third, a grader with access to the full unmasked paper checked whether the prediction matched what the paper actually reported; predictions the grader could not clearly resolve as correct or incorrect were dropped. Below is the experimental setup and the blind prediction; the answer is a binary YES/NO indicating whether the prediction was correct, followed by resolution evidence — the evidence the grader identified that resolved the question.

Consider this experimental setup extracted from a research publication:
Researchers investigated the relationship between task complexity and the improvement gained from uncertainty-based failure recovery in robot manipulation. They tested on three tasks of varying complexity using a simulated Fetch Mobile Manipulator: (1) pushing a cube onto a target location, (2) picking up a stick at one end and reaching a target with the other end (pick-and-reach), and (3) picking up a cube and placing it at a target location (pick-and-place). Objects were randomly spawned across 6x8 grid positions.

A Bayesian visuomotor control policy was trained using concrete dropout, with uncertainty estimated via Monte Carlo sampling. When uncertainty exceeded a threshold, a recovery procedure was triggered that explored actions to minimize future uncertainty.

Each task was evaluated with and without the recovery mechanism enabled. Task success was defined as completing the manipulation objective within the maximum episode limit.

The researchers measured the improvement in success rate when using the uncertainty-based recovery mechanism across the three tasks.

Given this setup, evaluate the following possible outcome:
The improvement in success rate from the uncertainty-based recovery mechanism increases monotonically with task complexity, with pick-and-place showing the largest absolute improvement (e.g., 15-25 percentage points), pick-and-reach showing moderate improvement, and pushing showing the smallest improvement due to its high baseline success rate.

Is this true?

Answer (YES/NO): NO